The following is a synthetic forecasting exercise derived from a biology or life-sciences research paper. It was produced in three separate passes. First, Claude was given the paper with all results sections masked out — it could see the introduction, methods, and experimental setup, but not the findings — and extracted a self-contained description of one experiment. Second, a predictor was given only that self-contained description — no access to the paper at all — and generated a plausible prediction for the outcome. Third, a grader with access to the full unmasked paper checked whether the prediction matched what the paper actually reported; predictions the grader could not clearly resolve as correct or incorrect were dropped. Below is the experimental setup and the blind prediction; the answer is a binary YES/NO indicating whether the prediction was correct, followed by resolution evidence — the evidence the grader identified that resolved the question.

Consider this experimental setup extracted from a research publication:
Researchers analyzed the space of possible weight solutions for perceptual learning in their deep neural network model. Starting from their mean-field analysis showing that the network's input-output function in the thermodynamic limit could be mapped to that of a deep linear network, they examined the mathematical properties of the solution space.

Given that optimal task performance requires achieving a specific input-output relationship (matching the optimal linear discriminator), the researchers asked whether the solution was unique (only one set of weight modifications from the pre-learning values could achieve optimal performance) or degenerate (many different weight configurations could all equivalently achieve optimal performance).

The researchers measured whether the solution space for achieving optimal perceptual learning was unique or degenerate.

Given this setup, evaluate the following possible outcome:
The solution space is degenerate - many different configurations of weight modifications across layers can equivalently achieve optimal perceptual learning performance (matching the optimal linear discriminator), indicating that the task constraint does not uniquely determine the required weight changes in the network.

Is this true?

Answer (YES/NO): YES